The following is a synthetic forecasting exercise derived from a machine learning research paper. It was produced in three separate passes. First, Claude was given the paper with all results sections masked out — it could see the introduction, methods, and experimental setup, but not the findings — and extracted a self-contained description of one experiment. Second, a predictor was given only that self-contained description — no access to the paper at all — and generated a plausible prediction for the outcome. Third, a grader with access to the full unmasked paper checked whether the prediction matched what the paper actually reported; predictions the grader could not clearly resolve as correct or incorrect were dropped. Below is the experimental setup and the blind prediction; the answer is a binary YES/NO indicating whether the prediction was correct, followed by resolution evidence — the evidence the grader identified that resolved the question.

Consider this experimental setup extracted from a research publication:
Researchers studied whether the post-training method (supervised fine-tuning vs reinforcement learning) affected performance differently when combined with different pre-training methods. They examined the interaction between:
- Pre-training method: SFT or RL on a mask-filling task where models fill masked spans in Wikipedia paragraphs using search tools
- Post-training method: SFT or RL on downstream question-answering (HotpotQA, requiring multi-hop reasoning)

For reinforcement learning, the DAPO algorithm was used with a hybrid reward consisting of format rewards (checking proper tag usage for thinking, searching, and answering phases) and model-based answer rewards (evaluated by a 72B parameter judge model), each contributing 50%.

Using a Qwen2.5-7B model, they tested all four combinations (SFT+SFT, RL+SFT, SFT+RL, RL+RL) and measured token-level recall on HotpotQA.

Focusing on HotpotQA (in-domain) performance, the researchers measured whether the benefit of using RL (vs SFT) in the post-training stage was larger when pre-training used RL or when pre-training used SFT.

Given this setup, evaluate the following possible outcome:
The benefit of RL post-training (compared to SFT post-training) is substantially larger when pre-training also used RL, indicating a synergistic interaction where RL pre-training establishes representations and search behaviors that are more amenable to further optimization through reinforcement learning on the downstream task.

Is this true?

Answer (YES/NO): YES